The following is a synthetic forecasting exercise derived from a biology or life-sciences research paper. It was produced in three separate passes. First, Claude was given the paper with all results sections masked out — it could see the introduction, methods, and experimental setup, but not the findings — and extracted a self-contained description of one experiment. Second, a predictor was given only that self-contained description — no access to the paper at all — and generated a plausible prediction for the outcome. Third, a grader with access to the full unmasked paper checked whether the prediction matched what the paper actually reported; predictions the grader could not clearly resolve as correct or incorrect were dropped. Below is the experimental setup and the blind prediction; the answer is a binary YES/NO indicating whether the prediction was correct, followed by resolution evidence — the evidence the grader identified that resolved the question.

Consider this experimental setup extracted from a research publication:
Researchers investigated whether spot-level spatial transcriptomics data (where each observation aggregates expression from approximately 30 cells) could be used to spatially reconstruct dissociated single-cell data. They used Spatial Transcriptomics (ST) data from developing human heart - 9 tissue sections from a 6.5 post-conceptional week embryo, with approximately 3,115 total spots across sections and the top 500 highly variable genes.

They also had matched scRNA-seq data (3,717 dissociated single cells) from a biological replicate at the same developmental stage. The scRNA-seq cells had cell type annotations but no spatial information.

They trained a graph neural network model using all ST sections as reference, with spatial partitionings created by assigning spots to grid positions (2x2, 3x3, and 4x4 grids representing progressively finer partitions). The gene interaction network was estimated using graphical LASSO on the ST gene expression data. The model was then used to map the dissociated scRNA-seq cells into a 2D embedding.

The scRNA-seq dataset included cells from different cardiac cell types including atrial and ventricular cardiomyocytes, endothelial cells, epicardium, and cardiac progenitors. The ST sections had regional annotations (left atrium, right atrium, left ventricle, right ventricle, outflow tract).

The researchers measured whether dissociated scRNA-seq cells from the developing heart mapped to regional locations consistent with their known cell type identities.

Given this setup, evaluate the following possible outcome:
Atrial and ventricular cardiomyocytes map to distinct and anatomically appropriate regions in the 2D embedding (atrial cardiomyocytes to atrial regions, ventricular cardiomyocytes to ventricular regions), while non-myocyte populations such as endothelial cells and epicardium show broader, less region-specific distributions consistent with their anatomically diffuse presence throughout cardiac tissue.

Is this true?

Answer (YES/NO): NO